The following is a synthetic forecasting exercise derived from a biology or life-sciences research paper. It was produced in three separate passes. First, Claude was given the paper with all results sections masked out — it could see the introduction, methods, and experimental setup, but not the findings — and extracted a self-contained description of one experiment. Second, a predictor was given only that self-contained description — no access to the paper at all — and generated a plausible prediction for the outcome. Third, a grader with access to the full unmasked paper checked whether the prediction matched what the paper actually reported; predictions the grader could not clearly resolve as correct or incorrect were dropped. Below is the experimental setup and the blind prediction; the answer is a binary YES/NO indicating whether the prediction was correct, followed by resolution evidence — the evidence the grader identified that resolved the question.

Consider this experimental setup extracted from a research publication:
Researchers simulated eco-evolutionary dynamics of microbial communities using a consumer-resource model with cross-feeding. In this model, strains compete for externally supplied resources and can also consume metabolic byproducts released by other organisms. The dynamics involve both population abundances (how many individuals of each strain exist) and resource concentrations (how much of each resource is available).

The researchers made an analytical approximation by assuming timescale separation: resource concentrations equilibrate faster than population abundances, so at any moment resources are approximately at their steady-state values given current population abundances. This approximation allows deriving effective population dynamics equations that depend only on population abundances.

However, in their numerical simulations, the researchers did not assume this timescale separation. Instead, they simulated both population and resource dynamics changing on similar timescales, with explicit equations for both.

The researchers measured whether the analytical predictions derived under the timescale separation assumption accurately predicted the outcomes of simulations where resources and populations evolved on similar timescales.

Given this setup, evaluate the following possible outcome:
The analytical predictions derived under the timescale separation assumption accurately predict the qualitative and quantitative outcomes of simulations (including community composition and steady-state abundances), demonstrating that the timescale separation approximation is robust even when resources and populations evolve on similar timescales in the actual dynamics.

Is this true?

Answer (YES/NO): YES